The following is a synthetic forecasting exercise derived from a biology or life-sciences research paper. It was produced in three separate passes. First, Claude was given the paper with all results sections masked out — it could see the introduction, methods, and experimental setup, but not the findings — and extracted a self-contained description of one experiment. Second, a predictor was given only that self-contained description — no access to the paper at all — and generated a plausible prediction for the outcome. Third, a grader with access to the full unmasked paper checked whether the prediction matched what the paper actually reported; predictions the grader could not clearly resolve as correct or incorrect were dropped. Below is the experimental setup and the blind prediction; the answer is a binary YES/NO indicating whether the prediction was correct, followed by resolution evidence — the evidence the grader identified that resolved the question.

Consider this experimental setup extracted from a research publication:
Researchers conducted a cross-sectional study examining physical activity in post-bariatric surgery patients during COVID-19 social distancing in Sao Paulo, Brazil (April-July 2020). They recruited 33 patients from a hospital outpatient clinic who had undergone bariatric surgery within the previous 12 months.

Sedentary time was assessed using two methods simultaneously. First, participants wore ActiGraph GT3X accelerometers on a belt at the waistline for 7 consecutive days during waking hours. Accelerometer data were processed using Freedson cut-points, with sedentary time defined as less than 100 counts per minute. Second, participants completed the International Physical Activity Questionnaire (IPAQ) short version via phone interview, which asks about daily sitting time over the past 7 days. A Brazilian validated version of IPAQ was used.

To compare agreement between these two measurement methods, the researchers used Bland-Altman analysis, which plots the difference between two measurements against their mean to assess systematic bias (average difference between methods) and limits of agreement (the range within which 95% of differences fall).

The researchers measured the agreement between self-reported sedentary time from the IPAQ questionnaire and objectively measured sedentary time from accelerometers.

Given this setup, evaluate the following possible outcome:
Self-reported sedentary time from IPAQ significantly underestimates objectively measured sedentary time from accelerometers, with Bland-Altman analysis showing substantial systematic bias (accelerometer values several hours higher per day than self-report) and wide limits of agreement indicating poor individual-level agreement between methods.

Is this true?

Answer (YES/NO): YES